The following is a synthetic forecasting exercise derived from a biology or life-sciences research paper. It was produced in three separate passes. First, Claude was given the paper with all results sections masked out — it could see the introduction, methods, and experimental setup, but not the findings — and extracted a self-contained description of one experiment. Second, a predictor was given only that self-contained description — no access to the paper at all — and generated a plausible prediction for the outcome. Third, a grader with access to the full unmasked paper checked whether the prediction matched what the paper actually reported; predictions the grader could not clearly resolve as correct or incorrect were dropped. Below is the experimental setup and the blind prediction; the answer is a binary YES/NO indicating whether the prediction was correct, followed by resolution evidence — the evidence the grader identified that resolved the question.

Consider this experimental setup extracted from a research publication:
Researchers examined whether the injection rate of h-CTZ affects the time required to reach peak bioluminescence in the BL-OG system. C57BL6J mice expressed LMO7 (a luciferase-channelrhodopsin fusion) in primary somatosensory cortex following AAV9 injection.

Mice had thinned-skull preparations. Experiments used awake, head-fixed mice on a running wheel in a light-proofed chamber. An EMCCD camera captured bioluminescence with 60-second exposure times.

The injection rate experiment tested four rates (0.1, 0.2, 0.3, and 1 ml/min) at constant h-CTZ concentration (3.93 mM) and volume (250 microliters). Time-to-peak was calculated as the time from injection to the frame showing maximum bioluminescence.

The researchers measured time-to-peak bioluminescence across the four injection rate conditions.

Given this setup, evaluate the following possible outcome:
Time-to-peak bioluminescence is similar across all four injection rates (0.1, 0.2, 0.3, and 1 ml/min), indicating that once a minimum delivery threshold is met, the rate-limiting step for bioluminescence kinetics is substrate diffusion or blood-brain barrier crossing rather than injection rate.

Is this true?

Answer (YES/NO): NO